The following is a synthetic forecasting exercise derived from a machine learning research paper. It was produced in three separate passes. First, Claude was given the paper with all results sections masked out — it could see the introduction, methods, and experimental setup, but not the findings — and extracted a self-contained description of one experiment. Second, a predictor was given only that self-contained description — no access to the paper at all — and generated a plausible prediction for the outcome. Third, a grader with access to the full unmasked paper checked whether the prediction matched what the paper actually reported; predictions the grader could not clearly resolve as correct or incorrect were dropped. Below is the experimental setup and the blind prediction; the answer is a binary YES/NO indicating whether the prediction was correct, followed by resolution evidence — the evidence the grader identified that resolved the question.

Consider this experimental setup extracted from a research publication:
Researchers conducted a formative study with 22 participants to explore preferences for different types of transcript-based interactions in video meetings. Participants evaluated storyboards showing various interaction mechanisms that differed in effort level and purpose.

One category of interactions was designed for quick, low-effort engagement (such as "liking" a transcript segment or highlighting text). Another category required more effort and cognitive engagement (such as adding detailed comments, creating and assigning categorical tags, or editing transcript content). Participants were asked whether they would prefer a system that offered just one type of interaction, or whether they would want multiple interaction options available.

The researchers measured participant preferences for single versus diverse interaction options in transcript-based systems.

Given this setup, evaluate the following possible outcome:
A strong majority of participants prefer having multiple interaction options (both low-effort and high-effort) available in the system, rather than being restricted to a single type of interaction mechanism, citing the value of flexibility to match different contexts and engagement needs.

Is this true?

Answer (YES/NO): NO